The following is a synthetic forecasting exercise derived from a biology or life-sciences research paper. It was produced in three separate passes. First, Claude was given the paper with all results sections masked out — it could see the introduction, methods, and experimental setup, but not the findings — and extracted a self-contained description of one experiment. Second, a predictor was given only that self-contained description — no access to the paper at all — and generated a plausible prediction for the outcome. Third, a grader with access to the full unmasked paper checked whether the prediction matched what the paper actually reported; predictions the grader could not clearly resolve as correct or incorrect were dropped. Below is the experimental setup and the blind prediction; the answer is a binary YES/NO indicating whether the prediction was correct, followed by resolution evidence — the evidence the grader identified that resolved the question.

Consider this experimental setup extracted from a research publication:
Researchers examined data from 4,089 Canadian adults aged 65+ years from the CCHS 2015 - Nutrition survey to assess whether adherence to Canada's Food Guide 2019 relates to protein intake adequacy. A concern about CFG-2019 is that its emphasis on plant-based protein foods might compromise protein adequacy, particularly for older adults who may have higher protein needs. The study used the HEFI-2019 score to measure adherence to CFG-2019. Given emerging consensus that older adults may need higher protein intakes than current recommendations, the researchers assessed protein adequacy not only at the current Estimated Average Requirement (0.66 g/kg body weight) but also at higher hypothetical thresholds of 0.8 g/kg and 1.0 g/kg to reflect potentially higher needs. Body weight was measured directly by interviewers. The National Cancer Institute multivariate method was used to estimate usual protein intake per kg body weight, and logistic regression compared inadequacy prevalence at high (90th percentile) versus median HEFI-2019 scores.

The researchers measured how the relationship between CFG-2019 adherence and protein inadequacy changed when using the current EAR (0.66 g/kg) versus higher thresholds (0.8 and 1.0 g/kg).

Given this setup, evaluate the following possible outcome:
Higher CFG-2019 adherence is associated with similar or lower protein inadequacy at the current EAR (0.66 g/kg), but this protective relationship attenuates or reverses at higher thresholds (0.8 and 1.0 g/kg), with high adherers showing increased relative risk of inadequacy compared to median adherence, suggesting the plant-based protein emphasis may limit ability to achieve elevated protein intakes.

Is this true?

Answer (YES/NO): NO